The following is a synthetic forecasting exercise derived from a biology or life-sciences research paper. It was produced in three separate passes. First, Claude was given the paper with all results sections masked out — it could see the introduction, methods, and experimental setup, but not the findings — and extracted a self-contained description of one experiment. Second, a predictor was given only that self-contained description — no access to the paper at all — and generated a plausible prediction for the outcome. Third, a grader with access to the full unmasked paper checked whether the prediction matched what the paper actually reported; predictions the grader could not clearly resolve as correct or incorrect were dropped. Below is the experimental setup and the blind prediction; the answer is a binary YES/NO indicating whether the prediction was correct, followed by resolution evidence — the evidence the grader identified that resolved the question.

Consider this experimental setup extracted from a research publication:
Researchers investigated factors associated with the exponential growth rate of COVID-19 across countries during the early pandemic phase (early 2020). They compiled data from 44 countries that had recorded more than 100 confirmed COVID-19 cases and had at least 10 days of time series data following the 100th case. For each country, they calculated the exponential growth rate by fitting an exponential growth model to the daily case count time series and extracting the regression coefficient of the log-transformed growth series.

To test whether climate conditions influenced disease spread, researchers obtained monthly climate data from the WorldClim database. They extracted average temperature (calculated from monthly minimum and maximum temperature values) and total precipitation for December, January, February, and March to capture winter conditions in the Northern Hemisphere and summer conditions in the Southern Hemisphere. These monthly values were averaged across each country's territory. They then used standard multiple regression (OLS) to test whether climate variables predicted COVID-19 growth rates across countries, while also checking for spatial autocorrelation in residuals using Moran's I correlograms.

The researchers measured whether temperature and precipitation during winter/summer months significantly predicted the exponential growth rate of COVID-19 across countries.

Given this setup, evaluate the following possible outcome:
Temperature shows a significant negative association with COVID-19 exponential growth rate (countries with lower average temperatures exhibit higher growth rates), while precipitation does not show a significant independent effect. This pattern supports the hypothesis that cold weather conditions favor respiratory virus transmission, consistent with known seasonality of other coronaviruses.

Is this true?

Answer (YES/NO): NO